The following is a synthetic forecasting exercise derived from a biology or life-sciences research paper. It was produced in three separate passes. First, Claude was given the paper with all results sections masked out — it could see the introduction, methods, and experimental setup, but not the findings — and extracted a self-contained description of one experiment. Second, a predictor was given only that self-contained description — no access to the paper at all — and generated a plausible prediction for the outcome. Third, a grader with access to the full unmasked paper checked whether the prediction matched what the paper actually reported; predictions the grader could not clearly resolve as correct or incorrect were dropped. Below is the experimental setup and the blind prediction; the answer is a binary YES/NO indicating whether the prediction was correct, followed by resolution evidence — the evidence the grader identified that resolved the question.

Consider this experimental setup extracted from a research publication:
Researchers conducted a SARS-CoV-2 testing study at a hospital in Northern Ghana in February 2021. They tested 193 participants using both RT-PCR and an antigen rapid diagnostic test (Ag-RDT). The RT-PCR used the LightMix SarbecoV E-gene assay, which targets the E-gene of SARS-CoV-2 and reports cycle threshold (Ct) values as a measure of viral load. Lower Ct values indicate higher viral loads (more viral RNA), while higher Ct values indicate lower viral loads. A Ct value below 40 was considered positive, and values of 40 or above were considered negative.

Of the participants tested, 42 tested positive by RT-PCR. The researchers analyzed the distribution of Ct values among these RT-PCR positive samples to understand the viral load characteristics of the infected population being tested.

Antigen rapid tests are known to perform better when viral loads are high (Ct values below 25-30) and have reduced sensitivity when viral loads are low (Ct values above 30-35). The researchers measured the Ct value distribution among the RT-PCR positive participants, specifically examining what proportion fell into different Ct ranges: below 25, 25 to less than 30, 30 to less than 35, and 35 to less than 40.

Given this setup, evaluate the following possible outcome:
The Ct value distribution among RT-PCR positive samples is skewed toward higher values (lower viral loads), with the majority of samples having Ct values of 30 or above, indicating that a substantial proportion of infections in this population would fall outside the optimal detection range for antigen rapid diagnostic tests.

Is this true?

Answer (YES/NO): YES